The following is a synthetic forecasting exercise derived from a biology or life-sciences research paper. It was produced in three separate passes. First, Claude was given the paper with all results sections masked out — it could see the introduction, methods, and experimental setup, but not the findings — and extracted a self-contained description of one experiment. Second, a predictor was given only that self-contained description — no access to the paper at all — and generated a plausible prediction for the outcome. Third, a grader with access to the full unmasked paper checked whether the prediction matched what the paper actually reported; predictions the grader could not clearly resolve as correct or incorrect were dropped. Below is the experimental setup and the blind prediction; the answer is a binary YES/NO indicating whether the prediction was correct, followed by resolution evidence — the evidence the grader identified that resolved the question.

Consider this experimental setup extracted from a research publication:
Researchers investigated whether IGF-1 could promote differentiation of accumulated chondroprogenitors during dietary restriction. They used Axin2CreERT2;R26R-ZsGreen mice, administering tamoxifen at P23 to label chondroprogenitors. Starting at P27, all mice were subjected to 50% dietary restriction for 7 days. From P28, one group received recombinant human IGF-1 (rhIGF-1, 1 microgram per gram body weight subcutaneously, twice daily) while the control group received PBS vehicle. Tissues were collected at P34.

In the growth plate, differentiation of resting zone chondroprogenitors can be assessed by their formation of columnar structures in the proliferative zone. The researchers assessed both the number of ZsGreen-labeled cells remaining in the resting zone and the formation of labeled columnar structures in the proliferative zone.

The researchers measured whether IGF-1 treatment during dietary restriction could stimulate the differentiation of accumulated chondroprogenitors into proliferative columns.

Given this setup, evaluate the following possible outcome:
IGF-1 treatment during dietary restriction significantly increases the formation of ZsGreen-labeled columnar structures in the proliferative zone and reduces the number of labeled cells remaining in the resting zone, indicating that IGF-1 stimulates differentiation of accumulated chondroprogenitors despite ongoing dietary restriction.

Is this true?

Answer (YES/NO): YES